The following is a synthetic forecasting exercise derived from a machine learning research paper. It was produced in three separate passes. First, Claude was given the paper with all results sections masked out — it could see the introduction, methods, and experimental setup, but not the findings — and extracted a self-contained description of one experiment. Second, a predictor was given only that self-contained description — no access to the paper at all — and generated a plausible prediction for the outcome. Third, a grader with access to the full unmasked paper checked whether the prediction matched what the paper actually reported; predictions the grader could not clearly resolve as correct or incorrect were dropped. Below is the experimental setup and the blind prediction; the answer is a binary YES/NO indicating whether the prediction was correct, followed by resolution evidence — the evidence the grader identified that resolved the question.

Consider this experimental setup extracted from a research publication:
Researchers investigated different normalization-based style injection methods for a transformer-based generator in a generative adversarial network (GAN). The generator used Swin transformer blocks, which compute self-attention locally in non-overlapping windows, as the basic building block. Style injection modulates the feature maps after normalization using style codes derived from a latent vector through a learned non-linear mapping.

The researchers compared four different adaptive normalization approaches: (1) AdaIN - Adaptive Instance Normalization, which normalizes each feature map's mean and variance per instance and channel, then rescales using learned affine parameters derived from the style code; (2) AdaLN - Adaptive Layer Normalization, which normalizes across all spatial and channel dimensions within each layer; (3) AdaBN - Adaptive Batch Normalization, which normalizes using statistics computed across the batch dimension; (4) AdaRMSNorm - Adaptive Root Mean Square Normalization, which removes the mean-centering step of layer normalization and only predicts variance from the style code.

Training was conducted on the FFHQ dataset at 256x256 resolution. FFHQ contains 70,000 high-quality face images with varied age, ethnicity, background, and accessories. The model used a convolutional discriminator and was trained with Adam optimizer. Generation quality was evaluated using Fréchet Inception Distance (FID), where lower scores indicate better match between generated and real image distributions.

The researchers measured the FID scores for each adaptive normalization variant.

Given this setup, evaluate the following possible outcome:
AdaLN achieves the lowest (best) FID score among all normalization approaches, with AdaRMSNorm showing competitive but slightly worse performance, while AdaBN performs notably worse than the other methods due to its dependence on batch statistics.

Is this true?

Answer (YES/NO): NO